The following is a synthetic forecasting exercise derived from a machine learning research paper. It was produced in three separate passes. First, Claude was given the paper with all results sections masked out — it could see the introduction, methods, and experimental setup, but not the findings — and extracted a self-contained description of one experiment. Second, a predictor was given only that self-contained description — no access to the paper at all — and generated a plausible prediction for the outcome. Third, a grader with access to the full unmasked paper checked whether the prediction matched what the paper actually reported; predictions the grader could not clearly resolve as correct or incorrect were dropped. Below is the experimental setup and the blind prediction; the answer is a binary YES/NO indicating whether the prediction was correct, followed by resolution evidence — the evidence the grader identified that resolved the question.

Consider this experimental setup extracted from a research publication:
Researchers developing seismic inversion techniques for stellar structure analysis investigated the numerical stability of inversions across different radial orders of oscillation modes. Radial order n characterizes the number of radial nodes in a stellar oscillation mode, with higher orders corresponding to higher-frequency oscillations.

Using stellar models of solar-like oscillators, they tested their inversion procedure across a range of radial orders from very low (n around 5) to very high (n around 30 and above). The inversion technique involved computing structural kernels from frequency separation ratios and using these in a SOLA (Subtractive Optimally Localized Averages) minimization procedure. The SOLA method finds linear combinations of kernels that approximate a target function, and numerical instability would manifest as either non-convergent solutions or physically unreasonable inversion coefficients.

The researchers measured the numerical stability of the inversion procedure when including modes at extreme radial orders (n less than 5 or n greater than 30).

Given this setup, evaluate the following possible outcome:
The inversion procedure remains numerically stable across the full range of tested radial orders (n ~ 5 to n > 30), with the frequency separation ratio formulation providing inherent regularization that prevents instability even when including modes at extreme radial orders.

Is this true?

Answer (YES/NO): NO